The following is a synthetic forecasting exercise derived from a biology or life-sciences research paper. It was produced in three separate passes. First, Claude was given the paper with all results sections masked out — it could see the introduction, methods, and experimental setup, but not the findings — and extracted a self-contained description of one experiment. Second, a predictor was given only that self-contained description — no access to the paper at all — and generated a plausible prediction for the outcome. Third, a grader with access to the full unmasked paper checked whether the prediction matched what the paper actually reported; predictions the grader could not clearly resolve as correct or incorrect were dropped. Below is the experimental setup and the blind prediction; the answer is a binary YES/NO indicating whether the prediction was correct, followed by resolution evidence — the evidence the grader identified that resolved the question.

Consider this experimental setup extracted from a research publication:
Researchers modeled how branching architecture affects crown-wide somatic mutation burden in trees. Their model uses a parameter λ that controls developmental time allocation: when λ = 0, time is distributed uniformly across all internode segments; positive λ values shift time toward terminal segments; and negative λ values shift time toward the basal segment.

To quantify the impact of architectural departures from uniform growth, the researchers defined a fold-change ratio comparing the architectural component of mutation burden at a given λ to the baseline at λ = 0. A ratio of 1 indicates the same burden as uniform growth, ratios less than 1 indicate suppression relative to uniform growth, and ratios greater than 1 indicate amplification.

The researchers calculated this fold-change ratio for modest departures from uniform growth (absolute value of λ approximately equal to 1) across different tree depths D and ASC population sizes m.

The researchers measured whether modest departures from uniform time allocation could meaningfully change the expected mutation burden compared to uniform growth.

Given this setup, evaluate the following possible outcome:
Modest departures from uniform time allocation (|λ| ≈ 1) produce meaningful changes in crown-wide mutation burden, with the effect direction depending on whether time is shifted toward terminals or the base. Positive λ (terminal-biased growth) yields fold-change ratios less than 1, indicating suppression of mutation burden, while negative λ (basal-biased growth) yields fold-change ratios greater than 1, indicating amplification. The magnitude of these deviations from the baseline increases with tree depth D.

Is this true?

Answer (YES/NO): NO